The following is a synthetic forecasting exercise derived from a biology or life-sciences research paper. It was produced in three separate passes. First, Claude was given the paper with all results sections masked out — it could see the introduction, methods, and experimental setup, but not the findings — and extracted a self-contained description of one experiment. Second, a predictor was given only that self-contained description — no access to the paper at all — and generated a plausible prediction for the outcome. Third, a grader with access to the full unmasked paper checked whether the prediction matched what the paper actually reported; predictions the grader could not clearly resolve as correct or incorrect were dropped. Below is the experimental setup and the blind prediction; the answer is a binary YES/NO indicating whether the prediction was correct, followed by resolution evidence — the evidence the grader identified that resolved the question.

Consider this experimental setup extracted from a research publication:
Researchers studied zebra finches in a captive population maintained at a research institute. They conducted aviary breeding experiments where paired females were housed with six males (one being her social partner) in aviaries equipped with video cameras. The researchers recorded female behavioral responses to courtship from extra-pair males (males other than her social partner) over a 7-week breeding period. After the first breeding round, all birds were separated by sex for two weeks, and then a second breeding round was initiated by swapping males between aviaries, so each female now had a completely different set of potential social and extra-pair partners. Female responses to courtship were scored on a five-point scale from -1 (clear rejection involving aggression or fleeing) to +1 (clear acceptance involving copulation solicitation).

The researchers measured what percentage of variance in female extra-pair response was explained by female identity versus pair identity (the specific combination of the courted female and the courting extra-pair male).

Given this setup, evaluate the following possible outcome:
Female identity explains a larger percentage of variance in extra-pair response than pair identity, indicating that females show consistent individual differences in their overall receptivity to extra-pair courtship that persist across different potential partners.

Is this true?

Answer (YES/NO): NO